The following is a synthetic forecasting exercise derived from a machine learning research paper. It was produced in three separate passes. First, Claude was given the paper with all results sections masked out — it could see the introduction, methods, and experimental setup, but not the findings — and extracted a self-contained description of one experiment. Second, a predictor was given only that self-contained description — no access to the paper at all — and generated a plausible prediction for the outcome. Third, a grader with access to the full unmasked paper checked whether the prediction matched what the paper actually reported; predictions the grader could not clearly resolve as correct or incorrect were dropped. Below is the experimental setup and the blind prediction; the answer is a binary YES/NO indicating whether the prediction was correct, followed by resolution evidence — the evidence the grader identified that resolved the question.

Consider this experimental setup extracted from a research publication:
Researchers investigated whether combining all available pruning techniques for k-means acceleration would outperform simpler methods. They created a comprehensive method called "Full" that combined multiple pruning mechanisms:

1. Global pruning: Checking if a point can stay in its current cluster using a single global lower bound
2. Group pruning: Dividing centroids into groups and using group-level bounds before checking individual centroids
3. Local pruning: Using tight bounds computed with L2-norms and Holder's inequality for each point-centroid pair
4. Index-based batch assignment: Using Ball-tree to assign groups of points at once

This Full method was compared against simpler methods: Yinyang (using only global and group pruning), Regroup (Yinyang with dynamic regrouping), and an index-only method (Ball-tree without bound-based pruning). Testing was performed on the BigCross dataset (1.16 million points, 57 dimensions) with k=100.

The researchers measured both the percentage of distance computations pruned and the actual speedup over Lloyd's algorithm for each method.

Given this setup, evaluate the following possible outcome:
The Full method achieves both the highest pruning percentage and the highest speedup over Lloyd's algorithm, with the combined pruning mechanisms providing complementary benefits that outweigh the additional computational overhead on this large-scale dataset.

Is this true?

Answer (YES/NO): NO